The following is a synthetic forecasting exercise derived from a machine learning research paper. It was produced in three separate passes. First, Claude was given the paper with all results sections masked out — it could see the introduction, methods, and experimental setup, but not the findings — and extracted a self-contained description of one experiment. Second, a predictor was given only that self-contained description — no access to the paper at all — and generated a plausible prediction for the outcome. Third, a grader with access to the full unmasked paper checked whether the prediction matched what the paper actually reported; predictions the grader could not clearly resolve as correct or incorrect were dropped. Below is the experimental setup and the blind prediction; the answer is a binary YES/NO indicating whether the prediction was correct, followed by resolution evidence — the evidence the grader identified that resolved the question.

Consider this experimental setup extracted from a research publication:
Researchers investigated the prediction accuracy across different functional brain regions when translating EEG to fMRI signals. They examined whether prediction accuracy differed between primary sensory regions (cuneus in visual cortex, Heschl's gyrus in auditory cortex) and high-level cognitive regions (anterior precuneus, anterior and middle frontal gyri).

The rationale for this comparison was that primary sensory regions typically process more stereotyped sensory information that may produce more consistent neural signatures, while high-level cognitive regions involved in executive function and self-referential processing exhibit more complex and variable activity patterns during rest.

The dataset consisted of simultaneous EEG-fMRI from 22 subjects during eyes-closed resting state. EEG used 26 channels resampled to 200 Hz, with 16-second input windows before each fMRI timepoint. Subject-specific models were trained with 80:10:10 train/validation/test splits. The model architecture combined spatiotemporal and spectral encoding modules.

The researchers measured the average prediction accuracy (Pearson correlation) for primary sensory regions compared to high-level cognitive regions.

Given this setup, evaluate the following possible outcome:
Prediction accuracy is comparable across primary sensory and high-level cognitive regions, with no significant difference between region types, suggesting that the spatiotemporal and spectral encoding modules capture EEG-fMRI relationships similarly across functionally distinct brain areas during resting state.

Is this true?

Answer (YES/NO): NO